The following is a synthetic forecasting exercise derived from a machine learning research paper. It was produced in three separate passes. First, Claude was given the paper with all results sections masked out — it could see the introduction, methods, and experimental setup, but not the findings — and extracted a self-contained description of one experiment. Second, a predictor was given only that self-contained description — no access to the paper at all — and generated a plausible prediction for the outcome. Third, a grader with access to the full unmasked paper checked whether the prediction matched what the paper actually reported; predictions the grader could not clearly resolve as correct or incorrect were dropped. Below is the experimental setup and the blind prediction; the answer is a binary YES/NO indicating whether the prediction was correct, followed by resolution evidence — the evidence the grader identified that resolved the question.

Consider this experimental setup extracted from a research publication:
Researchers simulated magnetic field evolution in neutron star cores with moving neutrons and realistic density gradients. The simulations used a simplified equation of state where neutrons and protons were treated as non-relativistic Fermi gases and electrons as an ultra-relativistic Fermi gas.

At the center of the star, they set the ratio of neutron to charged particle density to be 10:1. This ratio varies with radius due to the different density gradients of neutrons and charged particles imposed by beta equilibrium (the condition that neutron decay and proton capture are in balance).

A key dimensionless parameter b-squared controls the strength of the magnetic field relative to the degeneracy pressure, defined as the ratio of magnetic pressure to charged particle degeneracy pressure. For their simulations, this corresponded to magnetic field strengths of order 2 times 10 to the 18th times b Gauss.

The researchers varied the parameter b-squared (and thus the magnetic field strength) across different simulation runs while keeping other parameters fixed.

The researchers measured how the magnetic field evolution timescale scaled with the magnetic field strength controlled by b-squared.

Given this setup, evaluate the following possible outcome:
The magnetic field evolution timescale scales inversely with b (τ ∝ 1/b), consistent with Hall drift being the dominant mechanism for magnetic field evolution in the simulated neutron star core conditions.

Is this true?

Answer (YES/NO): NO